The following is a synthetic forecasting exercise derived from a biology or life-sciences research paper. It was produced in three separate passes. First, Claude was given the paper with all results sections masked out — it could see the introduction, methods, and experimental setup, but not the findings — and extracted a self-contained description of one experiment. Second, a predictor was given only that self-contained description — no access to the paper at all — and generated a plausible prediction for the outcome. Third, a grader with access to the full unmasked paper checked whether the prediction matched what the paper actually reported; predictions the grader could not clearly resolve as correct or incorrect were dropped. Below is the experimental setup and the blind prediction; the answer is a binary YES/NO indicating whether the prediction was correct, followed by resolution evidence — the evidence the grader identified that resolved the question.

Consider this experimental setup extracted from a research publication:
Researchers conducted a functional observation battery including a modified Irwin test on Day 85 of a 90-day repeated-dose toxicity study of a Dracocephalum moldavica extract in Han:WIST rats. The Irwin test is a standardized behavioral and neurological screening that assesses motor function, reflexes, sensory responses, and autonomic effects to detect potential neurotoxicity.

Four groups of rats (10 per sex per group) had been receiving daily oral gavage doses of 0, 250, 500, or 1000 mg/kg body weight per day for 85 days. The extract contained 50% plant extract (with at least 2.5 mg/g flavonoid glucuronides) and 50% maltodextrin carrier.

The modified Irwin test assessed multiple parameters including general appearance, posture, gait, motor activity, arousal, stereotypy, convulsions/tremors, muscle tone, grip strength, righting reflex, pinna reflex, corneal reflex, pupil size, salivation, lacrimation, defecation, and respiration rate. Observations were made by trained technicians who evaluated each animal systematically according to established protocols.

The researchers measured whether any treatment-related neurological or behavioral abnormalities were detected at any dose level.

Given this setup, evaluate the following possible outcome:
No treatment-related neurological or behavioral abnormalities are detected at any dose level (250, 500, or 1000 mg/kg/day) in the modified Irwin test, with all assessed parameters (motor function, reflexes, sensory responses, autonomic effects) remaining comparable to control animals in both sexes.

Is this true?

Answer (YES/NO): YES